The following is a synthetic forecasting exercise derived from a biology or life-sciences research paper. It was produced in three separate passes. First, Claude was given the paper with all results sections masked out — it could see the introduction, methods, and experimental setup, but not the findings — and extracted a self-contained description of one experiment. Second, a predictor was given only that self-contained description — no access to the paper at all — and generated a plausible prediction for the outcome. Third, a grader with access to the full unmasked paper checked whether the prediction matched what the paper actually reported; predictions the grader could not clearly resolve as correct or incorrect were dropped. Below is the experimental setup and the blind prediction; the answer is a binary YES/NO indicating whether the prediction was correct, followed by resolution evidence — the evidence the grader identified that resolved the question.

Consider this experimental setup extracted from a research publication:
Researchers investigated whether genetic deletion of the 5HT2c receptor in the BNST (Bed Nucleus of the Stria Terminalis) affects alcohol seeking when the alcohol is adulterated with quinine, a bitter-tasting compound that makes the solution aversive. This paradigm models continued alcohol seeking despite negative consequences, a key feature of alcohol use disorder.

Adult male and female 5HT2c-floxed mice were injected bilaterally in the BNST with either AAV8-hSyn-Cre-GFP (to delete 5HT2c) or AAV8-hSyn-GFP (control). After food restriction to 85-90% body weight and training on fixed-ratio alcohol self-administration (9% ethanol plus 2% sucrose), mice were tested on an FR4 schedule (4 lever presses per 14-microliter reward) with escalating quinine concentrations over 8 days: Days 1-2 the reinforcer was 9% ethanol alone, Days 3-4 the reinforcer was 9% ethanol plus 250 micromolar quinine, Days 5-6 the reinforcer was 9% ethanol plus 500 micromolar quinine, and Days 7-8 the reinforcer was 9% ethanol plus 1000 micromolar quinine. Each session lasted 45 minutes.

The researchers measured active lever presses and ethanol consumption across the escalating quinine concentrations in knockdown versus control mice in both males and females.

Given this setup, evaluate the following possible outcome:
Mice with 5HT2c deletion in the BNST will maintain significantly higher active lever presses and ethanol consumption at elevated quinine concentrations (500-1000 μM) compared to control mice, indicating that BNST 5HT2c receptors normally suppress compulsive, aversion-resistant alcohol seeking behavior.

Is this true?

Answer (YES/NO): NO